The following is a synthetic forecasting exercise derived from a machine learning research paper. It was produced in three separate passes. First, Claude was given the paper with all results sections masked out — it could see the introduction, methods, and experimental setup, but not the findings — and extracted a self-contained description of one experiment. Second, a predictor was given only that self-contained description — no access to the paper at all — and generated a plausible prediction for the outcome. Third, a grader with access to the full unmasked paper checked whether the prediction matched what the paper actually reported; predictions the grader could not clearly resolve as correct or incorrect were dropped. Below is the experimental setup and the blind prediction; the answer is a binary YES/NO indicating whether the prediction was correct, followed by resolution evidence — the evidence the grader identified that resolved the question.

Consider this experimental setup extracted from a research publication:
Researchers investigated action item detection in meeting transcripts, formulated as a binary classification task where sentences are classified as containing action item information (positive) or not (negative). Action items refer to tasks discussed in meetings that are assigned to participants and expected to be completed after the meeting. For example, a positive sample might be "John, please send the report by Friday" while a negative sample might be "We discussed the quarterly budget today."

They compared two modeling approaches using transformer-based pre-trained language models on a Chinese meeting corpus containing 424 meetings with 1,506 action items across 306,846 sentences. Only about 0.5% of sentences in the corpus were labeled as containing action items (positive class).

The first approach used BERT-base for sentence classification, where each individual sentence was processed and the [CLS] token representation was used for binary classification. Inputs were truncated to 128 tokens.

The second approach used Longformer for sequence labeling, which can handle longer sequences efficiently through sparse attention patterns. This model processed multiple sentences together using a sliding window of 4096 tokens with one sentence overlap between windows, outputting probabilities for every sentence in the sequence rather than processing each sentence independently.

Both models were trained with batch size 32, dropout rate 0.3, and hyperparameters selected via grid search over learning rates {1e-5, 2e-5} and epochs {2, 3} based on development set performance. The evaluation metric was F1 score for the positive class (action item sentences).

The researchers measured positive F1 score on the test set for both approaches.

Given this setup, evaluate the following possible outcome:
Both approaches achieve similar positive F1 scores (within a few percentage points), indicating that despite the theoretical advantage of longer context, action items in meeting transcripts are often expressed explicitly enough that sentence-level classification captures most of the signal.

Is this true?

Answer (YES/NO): YES